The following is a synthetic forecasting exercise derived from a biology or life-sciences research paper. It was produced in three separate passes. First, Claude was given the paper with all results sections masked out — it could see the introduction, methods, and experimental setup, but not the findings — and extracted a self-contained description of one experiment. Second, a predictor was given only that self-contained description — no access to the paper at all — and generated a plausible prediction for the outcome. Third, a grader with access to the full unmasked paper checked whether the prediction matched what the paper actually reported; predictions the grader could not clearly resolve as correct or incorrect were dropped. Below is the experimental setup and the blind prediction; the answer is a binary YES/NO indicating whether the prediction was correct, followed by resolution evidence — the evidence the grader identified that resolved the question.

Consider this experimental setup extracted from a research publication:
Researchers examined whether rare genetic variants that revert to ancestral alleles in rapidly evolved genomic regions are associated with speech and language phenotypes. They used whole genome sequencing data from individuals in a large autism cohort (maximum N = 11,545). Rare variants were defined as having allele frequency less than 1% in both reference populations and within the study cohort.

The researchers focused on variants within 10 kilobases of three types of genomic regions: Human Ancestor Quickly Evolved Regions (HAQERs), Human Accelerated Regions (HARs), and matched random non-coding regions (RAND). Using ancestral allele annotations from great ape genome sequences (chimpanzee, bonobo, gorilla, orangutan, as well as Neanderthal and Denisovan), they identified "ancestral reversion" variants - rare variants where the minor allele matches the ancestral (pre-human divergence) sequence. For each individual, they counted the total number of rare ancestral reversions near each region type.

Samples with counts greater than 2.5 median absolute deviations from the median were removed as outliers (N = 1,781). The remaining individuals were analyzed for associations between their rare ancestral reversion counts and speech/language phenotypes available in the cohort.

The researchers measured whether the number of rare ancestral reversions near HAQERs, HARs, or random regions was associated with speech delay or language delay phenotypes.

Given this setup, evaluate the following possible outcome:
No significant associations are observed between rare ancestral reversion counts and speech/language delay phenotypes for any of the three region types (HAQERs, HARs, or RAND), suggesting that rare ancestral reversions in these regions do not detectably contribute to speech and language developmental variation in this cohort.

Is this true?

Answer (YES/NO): NO